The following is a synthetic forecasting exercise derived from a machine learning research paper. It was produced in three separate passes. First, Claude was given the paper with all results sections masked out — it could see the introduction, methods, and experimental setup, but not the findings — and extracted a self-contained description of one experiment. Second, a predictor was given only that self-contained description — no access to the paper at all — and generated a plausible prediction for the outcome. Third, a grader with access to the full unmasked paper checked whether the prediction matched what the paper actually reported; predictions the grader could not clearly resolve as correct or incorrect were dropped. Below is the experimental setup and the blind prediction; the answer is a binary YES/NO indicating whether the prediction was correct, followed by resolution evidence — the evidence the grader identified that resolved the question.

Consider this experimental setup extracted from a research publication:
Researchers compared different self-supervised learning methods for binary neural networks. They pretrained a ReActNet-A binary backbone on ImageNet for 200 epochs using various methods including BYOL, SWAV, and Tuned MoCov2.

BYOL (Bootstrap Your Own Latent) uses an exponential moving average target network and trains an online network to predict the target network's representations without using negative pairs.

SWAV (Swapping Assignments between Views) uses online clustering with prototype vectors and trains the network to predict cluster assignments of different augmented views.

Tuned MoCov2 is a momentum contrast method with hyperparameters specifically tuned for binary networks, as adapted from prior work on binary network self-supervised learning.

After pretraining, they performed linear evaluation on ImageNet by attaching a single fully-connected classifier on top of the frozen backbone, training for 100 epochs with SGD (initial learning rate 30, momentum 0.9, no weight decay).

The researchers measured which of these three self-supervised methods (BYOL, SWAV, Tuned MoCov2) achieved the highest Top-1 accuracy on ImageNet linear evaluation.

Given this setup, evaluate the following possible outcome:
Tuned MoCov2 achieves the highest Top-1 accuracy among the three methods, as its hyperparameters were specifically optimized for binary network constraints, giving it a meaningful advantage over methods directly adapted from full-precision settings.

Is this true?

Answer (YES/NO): YES